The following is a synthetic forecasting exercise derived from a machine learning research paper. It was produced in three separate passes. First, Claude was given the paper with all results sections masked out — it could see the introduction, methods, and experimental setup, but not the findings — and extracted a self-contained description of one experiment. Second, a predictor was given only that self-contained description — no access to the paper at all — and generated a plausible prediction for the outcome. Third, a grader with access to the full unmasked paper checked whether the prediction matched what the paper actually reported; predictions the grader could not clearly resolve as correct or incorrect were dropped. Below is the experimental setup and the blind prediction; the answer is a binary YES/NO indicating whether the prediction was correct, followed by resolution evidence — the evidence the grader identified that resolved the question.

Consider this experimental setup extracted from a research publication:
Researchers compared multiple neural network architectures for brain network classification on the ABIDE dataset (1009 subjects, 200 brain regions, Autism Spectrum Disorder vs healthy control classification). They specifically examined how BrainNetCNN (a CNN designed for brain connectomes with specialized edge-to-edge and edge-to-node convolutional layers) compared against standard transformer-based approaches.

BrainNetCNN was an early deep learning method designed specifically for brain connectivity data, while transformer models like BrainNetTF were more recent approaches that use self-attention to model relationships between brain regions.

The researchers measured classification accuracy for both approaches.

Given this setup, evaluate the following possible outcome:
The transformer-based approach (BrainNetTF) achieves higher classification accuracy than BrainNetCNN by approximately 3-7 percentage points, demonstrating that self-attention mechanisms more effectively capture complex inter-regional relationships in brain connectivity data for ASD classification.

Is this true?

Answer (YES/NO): NO